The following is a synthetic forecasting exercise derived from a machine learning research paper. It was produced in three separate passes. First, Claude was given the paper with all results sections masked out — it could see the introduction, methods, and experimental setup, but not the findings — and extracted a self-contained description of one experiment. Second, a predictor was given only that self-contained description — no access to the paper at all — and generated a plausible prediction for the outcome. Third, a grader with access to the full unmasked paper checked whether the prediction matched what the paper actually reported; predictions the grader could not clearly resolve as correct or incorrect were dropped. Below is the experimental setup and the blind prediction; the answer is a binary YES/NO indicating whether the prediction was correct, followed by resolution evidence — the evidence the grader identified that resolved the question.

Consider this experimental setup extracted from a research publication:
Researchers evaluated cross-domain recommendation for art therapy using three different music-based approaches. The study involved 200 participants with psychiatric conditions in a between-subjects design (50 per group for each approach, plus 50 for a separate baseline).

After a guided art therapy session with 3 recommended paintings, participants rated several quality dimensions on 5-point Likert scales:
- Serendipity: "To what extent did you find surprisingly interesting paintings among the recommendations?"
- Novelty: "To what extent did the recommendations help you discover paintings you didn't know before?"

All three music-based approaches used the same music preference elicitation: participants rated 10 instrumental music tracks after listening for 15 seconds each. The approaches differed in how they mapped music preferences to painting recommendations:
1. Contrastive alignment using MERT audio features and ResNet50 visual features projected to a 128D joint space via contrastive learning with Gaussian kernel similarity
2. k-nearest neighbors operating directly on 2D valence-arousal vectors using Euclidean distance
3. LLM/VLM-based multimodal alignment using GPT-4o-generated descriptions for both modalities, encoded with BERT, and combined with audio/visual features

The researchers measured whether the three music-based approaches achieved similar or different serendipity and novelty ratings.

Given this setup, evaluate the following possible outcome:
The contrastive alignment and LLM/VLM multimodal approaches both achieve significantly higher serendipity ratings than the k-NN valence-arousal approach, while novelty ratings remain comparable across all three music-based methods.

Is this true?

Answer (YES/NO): NO